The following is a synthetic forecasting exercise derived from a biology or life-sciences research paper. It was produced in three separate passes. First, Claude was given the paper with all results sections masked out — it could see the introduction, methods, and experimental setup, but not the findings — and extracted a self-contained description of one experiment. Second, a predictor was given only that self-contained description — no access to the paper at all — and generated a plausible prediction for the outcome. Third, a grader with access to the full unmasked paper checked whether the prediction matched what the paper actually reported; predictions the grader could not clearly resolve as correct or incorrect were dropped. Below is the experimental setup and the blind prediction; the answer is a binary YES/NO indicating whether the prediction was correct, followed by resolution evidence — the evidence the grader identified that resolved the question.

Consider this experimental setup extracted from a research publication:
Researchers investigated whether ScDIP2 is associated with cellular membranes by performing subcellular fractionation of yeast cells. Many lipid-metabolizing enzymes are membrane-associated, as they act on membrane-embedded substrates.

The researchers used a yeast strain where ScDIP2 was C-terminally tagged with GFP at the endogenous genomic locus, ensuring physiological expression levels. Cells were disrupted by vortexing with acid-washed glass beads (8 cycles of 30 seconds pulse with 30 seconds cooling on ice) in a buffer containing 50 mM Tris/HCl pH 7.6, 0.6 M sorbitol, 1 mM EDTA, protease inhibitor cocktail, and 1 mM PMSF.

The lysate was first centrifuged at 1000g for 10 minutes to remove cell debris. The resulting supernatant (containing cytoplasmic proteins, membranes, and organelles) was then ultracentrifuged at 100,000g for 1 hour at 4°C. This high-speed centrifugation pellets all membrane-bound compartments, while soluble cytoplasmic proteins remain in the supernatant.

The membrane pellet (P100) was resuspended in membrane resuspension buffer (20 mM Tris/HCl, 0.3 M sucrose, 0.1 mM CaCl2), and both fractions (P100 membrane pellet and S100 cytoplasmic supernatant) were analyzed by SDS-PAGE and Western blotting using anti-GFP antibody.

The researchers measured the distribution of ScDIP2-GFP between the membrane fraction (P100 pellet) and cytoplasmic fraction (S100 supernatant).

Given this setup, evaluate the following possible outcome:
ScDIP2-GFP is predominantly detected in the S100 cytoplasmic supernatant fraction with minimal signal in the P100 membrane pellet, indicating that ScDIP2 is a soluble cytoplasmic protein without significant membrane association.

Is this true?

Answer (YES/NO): NO